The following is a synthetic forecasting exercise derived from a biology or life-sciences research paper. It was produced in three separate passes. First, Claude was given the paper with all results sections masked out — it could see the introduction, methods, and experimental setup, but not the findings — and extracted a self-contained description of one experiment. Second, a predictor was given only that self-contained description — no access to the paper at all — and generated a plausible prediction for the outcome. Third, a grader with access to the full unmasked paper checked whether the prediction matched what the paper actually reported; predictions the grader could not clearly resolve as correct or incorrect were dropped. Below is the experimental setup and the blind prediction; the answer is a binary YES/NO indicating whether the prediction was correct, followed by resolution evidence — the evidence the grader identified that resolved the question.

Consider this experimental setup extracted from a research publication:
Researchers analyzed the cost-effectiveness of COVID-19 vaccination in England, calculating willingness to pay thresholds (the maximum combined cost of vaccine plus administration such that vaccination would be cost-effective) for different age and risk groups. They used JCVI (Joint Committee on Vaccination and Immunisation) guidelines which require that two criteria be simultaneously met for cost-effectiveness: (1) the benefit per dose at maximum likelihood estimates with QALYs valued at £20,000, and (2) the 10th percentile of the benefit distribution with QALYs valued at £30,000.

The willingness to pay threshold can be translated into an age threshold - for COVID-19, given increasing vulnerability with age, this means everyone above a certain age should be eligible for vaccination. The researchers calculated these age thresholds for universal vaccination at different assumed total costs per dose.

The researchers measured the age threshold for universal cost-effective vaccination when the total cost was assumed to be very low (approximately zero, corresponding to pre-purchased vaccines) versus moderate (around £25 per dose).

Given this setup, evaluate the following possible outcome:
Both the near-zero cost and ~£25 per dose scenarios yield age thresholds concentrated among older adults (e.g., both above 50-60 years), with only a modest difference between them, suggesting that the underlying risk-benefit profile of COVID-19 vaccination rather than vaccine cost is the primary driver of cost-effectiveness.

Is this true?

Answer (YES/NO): YES